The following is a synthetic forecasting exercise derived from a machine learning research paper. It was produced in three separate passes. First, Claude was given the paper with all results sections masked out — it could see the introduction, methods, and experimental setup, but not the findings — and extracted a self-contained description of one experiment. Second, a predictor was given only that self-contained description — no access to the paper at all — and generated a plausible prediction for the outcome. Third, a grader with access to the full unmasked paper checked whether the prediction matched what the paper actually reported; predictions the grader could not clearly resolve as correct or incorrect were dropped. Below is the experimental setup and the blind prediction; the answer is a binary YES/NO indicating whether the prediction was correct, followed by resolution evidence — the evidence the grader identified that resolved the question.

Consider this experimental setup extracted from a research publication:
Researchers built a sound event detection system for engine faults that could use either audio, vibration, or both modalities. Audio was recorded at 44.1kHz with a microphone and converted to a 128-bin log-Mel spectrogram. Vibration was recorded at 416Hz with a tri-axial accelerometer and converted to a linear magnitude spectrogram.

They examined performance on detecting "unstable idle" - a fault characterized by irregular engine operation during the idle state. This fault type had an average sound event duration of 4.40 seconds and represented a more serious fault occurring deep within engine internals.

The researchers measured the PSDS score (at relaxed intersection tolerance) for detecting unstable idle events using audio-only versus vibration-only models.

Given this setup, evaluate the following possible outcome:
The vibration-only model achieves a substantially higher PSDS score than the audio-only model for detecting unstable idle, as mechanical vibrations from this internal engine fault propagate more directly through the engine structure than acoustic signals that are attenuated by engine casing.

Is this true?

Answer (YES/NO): YES